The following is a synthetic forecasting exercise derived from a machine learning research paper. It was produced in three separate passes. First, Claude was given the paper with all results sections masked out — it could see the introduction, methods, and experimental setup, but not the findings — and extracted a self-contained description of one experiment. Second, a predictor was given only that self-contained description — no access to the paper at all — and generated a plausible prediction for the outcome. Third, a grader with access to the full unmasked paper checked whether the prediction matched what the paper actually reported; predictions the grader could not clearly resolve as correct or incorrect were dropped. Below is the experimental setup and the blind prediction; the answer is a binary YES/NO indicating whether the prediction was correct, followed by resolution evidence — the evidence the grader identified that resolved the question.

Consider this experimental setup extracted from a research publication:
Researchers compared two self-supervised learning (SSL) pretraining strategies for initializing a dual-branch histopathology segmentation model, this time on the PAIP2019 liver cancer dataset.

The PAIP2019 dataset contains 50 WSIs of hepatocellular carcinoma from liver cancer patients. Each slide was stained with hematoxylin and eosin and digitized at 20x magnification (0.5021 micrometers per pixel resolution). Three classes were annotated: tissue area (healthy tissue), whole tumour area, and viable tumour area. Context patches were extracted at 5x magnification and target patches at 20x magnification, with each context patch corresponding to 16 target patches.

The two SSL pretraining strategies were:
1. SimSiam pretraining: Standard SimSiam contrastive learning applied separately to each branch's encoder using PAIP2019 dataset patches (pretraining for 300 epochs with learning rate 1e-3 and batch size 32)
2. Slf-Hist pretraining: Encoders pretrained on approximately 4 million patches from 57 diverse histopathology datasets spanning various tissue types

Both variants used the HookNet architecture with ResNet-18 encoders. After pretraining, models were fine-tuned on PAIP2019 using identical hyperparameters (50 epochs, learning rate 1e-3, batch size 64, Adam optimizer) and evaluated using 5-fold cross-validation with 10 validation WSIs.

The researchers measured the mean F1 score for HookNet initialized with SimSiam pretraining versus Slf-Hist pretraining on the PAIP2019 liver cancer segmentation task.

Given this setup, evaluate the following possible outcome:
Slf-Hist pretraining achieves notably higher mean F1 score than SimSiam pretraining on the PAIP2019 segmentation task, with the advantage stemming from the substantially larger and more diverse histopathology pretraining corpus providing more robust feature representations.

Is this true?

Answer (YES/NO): NO